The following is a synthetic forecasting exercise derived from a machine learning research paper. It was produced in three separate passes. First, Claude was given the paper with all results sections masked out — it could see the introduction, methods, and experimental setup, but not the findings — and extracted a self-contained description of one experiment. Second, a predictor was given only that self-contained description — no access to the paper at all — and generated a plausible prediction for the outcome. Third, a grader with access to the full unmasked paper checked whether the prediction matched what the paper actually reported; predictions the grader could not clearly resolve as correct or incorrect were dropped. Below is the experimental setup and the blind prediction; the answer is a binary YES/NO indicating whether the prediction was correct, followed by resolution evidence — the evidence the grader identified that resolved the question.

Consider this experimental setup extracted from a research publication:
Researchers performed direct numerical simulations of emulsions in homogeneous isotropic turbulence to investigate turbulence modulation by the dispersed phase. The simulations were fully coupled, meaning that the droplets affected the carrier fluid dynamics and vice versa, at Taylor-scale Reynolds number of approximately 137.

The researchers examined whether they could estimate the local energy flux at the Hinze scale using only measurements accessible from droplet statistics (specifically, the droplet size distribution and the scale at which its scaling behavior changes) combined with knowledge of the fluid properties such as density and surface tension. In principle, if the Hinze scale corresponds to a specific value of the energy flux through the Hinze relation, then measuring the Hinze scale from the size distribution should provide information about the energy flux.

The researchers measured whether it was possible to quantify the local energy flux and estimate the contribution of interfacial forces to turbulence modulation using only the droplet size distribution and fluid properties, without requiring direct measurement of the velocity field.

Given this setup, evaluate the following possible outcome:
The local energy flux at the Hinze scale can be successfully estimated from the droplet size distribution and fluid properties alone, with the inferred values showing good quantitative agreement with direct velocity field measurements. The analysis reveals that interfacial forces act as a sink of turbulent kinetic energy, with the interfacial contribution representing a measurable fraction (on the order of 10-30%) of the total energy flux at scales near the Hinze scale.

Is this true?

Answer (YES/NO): NO